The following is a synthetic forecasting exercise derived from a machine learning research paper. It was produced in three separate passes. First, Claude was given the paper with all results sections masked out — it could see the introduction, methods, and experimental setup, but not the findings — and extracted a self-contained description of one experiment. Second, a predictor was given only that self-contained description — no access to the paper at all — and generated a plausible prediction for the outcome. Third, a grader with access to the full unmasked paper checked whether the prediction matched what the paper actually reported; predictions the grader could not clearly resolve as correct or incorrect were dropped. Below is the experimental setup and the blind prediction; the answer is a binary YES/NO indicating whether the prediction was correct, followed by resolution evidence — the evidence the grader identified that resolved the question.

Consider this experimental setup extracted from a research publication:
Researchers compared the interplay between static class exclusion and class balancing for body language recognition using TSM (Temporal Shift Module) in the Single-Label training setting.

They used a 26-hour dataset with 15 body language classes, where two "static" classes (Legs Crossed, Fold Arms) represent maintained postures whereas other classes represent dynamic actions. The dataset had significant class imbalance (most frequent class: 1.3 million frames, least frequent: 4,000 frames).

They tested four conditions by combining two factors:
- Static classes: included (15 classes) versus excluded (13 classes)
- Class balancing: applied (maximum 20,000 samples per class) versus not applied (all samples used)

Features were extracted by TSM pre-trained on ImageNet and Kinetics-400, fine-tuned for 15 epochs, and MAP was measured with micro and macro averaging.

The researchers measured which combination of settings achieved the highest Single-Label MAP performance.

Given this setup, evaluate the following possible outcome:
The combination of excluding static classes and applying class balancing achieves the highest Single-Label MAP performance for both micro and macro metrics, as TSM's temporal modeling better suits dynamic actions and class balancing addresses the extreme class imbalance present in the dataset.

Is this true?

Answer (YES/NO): NO